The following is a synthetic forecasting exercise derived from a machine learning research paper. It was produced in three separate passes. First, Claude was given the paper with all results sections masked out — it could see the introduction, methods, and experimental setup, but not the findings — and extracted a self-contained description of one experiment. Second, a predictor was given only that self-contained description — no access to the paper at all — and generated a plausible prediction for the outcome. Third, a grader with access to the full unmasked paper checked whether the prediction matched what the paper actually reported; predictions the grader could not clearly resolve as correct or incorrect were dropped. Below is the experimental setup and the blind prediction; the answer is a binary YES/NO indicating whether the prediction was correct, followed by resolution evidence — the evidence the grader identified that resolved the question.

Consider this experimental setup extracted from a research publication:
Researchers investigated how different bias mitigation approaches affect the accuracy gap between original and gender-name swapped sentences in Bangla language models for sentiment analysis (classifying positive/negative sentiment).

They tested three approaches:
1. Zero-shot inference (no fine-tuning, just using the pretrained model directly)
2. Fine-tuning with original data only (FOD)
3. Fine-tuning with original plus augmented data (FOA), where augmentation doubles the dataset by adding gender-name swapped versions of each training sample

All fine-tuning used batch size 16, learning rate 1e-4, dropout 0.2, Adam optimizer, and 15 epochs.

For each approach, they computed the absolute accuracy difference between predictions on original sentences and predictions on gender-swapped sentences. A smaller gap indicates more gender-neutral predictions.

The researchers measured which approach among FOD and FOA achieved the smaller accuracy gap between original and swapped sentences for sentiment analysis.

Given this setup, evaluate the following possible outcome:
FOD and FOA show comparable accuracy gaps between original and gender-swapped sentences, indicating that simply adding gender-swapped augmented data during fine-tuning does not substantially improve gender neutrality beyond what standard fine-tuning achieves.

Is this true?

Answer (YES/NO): NO